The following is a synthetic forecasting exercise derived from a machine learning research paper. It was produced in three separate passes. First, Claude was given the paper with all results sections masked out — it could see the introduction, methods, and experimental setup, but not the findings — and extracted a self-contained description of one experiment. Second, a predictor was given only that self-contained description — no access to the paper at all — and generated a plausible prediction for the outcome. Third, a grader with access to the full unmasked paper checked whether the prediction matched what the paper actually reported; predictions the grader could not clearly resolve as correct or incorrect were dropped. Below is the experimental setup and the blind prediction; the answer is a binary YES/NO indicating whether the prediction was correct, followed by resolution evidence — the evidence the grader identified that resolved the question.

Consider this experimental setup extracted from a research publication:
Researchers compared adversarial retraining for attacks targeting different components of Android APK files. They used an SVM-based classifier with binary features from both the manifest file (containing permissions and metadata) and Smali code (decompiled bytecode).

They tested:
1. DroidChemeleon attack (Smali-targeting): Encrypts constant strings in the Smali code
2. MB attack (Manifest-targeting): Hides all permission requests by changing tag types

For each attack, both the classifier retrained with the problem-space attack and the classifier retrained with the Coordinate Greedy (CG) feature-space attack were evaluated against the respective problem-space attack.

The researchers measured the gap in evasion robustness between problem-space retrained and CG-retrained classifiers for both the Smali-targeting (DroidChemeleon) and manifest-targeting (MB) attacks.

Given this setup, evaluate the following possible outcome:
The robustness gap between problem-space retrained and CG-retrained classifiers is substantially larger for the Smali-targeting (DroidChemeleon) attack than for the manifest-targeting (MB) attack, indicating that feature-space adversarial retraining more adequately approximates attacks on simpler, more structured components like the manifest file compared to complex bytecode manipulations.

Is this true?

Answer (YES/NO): NO